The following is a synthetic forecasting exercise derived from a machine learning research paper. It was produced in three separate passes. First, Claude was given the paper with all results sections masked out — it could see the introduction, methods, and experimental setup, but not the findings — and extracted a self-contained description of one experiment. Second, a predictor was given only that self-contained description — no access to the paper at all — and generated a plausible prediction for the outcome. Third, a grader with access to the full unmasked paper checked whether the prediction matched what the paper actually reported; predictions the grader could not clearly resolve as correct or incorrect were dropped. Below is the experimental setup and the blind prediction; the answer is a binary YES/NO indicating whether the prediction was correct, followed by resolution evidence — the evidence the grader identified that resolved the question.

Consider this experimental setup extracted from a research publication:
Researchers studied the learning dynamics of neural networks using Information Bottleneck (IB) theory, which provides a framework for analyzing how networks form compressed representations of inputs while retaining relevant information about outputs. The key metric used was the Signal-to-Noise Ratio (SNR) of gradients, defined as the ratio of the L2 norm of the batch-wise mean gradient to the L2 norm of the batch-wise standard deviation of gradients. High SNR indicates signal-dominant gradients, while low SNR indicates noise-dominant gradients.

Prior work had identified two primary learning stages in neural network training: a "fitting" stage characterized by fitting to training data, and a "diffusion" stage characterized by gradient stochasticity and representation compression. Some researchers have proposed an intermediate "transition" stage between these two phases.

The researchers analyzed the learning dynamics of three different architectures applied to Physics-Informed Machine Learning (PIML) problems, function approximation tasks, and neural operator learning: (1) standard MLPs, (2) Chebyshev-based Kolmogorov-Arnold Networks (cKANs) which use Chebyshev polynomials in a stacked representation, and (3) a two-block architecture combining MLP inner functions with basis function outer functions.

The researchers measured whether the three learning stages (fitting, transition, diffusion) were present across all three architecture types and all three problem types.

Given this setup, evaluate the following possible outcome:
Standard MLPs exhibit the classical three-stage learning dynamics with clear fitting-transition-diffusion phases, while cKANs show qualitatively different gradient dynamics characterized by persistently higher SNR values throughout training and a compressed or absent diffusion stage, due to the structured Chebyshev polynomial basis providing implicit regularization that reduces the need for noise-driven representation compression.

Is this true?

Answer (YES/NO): NO